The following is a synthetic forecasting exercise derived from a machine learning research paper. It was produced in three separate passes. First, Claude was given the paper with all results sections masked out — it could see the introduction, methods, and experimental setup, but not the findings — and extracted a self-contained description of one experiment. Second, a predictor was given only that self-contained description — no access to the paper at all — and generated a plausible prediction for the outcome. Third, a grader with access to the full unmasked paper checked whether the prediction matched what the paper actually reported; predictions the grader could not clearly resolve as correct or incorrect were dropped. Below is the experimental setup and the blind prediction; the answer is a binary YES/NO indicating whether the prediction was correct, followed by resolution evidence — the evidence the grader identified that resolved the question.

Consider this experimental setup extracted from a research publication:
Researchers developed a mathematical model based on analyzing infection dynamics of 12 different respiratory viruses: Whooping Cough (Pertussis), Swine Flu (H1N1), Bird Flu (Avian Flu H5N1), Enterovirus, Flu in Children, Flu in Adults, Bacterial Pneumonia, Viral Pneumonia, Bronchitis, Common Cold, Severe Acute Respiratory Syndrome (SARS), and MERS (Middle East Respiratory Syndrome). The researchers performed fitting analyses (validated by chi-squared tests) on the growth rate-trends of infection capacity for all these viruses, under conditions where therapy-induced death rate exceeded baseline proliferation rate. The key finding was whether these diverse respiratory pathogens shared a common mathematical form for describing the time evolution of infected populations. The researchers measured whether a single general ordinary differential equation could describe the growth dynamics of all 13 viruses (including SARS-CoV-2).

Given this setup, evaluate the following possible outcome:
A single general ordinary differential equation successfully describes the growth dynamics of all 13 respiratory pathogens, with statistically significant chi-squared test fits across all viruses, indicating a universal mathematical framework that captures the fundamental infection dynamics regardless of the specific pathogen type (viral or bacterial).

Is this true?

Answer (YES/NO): YES